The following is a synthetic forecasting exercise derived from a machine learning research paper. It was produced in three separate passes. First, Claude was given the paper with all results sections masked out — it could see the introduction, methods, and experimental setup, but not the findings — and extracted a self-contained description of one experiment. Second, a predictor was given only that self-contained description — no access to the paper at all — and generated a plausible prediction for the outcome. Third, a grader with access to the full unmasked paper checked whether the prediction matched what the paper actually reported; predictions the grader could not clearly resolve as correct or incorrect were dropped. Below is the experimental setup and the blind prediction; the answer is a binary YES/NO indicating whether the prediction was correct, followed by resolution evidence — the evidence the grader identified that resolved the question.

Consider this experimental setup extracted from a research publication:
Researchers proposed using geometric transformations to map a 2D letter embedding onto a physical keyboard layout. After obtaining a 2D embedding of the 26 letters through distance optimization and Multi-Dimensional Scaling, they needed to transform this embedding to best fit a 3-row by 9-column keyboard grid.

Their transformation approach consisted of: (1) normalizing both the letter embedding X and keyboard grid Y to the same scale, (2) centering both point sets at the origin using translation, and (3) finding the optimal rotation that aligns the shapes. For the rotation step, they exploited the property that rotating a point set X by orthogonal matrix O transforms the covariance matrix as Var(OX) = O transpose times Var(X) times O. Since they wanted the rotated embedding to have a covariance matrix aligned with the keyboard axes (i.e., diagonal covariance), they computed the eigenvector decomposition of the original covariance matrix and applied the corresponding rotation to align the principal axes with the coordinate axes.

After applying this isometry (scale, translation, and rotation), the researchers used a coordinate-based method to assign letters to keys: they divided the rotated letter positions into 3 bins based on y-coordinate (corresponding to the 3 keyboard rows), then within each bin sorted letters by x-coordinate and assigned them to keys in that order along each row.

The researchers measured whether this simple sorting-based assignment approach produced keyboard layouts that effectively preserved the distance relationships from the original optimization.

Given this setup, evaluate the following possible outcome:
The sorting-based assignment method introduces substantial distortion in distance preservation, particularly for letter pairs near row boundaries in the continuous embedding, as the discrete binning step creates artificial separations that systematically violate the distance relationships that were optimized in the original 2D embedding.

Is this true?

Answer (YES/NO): NO